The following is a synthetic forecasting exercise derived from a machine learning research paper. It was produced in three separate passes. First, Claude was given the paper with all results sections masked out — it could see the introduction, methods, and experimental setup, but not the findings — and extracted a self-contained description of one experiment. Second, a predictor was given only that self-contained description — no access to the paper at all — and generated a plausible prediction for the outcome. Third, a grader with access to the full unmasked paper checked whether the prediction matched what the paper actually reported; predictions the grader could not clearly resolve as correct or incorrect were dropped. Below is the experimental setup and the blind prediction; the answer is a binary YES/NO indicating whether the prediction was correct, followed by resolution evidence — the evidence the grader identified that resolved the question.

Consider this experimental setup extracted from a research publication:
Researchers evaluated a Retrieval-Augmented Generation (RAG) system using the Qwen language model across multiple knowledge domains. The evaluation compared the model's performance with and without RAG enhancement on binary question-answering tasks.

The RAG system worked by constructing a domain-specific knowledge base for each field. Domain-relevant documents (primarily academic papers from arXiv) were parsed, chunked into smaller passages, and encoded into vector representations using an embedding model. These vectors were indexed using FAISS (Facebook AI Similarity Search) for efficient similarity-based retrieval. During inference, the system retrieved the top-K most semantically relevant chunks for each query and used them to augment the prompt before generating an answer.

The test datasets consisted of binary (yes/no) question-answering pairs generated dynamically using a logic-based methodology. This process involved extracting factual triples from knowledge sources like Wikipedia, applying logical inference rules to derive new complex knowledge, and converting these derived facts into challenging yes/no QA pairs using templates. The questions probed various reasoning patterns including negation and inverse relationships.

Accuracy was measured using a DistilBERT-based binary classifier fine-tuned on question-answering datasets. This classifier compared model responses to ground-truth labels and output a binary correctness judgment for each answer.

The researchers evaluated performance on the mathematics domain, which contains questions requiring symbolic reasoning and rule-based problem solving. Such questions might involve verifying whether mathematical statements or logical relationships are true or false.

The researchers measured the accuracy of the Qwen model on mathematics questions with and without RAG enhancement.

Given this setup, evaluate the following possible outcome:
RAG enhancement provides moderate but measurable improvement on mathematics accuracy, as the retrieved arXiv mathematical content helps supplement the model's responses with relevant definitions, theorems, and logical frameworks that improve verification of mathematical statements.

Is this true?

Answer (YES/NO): NO